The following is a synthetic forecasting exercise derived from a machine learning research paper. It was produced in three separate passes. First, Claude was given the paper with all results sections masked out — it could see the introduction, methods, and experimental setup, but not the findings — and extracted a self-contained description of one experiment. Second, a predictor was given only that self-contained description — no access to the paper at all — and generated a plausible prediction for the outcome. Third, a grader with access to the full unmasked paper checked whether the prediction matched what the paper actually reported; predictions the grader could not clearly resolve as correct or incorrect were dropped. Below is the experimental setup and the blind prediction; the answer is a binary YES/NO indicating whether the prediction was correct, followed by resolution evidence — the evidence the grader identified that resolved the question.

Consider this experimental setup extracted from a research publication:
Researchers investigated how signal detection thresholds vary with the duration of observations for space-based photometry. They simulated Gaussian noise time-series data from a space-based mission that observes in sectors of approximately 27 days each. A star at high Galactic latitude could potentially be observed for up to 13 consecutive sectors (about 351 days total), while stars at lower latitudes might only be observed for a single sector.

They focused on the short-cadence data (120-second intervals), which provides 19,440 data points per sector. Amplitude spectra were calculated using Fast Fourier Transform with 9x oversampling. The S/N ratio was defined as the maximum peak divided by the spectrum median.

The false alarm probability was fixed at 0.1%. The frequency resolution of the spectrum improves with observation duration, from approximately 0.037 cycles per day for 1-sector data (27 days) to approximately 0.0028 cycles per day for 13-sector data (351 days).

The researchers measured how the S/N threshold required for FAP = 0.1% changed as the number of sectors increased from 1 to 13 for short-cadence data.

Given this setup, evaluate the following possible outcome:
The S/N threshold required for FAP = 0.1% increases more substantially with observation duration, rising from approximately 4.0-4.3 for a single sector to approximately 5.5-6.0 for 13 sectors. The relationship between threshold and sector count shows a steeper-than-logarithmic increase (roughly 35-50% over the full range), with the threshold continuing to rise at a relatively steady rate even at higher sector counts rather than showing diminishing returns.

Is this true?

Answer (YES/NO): NO